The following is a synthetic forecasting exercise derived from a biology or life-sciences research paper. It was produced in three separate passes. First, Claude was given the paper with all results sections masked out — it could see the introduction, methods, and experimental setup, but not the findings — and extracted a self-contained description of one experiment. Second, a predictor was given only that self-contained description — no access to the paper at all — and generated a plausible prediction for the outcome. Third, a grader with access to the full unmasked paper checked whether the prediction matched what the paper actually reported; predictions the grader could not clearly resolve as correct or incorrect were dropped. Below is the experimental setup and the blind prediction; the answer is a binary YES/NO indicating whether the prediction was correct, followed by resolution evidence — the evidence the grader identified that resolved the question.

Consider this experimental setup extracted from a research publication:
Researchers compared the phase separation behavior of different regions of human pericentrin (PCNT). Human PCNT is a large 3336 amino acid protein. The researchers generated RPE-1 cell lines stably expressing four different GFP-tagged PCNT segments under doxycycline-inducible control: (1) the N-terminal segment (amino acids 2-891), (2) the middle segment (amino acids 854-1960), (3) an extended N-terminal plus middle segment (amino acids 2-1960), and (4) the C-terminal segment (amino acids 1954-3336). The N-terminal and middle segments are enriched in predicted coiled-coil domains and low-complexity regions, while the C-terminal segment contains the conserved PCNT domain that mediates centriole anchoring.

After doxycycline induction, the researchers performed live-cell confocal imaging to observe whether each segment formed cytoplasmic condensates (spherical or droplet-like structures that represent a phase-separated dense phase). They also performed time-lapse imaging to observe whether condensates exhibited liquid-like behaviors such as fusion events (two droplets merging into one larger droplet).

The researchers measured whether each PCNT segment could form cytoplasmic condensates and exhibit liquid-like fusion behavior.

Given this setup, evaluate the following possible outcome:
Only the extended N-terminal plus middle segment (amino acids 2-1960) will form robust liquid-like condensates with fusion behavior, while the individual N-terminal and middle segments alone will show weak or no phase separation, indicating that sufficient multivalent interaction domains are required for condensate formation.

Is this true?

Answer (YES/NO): NO